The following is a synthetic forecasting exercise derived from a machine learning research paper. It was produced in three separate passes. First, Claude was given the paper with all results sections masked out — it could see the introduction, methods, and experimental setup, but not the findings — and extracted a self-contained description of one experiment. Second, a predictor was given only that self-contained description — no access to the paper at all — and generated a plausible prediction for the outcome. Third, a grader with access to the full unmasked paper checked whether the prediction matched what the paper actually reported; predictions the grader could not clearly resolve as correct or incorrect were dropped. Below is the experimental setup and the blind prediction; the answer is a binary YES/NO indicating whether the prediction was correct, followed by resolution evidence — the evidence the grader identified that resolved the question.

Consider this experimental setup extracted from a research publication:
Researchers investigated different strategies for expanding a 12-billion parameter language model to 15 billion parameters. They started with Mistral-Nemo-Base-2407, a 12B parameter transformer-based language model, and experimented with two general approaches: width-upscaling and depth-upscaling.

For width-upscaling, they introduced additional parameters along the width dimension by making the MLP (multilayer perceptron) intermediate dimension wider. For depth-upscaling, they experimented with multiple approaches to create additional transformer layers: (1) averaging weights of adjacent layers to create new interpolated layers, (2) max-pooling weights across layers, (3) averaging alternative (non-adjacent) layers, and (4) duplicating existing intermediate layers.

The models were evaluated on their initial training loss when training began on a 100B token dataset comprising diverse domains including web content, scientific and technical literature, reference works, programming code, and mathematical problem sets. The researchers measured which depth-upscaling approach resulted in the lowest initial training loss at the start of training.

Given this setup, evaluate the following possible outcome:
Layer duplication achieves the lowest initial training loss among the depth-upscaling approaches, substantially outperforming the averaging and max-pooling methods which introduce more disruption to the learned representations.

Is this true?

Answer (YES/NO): YES